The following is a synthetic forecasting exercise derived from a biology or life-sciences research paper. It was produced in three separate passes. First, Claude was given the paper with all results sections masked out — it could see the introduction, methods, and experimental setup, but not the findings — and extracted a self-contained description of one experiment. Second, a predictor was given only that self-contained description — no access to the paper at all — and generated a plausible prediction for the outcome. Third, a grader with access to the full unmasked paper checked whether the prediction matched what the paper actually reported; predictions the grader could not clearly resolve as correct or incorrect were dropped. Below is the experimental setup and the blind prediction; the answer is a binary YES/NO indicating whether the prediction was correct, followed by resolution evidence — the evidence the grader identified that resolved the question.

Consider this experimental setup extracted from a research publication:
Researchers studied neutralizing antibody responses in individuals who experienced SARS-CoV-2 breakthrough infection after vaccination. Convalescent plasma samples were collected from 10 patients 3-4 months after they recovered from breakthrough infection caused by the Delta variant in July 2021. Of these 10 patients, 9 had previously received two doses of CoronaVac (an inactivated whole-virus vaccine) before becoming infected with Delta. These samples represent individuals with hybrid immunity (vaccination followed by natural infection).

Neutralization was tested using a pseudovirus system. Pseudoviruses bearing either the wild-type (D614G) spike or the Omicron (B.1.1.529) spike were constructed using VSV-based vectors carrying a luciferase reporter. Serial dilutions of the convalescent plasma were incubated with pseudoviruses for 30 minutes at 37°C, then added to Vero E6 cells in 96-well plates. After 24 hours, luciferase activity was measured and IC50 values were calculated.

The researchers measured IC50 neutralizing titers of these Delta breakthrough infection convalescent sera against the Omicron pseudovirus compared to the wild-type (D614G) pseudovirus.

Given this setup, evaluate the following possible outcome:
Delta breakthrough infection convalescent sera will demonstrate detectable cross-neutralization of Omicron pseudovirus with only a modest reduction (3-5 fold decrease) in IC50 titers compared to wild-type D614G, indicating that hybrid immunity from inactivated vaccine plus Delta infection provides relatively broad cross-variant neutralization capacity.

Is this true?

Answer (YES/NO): NO